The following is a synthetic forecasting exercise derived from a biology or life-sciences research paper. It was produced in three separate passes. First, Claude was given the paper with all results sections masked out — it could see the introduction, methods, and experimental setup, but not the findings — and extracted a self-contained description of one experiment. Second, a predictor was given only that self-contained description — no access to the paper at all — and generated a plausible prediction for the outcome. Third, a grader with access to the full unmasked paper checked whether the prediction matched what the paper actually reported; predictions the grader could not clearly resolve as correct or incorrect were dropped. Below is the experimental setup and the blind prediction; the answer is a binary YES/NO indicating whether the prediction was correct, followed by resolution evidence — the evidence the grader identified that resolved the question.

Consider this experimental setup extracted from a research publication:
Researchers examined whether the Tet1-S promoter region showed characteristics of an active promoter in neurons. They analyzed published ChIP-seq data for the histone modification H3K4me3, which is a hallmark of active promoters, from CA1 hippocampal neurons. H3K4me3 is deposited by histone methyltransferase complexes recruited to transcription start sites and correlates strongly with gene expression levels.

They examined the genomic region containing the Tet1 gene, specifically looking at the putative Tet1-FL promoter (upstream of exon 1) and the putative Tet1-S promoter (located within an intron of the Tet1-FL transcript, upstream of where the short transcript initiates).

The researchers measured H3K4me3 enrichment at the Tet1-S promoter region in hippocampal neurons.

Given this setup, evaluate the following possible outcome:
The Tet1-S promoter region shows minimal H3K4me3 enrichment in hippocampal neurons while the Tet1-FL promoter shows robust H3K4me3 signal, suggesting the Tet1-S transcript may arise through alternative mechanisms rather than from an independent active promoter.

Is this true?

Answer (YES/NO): NO